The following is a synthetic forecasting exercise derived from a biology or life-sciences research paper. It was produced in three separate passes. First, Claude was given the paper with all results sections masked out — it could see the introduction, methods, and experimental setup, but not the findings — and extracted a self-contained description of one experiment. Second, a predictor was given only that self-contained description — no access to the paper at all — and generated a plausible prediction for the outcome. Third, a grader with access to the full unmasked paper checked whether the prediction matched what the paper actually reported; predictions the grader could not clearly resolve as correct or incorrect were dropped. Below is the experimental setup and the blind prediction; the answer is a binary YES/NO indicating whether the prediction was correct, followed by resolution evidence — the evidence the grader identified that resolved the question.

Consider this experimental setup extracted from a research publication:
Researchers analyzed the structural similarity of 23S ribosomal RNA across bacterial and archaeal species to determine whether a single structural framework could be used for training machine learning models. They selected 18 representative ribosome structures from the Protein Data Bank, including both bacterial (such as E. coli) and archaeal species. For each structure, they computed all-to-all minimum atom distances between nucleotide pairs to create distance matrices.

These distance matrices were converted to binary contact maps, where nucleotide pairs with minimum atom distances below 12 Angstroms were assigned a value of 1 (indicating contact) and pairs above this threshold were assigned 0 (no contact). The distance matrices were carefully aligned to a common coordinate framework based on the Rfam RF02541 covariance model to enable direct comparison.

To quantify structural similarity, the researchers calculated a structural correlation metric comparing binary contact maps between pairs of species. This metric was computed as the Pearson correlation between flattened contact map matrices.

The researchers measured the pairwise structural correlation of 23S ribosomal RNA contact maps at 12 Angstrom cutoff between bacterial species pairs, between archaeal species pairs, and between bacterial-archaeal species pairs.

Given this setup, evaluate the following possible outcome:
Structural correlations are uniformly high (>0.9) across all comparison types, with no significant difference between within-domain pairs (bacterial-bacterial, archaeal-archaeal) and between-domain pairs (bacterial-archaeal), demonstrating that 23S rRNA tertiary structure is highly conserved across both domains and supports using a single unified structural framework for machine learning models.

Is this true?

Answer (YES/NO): NO